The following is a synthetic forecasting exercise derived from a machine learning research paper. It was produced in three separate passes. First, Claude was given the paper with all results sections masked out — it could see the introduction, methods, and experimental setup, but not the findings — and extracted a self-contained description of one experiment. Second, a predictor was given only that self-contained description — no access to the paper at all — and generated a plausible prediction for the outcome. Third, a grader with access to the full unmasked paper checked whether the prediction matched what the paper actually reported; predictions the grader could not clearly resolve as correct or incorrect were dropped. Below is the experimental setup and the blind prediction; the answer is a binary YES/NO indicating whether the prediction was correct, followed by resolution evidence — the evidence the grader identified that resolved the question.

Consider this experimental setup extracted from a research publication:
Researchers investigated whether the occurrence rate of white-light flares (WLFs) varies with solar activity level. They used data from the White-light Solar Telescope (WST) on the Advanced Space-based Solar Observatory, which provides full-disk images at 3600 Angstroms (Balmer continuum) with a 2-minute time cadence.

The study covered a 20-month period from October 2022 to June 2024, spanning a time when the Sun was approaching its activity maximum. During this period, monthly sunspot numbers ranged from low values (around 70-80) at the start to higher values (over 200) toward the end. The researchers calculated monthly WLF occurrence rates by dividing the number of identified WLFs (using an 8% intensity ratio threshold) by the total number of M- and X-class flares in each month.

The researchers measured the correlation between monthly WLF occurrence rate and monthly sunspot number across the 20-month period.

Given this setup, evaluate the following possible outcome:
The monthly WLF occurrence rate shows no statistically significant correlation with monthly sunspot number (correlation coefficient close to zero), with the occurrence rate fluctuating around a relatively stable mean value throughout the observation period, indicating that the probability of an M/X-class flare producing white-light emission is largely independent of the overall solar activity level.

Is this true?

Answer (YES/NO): NO